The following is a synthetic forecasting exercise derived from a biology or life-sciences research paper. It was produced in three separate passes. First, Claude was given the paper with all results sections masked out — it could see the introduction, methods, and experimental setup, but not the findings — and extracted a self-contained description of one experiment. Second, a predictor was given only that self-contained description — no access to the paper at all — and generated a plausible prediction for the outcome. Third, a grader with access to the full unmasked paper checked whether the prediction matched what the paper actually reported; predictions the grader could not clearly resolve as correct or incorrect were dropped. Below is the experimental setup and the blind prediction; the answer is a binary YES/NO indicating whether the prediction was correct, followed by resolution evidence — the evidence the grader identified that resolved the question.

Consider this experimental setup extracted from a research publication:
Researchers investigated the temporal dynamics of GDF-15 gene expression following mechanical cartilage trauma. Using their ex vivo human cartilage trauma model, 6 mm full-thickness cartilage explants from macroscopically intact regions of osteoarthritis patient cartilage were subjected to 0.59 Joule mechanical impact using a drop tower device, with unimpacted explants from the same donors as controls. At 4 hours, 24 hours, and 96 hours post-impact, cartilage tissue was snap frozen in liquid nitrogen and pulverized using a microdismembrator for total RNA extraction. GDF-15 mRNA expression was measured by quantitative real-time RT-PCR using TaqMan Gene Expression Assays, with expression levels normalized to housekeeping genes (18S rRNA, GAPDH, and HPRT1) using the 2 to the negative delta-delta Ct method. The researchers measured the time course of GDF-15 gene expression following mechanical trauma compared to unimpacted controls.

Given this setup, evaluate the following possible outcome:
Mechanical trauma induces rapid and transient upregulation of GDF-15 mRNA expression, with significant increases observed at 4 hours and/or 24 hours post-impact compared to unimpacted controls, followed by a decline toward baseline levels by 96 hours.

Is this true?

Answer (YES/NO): NO